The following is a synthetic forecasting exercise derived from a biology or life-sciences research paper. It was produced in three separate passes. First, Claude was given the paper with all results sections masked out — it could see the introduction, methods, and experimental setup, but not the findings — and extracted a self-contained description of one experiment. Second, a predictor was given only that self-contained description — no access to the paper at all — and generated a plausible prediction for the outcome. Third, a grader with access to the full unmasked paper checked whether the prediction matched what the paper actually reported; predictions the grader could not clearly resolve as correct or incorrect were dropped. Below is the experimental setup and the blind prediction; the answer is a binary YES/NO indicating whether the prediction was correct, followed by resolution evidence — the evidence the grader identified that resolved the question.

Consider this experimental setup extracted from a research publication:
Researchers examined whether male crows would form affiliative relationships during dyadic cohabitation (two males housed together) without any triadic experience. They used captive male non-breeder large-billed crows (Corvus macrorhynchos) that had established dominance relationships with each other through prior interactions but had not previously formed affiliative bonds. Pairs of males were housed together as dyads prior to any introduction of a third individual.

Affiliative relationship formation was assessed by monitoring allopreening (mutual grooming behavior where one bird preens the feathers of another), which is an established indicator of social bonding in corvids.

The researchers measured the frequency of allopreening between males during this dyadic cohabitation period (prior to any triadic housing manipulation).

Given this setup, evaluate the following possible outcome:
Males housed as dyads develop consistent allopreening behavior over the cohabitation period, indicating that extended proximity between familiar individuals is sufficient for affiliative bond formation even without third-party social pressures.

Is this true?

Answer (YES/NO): NO